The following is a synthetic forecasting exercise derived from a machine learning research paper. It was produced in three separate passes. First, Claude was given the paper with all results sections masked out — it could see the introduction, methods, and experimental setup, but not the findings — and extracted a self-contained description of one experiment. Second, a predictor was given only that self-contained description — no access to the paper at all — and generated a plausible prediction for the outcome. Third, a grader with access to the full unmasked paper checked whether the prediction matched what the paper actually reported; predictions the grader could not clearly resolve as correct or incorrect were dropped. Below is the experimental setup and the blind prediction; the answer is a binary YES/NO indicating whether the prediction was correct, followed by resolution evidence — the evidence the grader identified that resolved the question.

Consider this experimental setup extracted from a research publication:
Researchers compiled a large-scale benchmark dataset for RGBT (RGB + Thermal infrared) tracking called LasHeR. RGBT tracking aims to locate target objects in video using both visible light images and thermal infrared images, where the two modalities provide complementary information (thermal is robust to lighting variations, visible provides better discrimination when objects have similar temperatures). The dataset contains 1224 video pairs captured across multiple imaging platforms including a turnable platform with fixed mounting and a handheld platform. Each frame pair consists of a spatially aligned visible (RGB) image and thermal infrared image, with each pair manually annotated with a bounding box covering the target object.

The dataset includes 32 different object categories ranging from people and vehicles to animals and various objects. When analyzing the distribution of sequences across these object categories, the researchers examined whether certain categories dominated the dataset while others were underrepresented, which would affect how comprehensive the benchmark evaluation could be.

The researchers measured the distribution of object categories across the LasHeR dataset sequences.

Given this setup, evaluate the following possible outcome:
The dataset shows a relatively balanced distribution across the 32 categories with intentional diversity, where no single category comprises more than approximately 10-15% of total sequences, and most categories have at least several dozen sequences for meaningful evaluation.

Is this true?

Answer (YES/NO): NO